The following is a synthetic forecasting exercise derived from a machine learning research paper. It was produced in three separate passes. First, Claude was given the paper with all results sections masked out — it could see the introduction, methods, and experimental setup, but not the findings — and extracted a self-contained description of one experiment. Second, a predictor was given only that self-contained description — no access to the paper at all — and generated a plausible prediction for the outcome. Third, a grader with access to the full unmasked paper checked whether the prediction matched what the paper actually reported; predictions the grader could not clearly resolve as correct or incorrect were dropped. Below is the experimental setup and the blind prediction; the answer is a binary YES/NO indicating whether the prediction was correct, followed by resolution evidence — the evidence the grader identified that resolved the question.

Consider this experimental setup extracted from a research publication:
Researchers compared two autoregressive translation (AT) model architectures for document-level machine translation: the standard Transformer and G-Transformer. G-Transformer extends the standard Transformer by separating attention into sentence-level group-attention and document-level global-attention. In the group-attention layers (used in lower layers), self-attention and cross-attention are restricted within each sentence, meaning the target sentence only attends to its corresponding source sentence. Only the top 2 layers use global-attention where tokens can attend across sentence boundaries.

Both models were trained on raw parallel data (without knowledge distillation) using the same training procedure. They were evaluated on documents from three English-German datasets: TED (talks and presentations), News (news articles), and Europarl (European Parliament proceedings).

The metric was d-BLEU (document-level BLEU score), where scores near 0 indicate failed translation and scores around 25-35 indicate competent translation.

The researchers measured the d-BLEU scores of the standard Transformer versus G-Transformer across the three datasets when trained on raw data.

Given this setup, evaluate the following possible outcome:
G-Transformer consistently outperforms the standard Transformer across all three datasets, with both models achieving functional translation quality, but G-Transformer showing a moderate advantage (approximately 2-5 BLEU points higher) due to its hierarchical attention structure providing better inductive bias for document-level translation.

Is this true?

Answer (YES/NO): NO